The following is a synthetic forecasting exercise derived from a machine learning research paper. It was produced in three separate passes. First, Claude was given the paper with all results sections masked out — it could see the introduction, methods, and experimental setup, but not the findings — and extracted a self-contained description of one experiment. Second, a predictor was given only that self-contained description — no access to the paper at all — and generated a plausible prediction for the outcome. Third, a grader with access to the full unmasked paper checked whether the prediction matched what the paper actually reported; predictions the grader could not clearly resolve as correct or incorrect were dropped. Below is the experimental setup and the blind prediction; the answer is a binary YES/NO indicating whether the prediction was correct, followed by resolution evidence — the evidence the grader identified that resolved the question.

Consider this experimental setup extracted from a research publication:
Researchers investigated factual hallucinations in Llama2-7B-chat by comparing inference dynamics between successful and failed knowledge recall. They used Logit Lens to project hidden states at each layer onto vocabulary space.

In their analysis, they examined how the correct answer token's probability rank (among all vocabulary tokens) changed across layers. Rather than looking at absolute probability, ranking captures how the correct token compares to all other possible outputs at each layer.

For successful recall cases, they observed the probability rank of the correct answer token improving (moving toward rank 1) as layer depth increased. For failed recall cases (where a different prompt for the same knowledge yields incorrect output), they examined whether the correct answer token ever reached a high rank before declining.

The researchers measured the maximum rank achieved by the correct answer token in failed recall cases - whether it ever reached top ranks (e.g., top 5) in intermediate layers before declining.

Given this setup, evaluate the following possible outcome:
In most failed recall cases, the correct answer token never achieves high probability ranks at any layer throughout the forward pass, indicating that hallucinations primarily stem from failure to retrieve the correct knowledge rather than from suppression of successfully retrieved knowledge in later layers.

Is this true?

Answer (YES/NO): NO